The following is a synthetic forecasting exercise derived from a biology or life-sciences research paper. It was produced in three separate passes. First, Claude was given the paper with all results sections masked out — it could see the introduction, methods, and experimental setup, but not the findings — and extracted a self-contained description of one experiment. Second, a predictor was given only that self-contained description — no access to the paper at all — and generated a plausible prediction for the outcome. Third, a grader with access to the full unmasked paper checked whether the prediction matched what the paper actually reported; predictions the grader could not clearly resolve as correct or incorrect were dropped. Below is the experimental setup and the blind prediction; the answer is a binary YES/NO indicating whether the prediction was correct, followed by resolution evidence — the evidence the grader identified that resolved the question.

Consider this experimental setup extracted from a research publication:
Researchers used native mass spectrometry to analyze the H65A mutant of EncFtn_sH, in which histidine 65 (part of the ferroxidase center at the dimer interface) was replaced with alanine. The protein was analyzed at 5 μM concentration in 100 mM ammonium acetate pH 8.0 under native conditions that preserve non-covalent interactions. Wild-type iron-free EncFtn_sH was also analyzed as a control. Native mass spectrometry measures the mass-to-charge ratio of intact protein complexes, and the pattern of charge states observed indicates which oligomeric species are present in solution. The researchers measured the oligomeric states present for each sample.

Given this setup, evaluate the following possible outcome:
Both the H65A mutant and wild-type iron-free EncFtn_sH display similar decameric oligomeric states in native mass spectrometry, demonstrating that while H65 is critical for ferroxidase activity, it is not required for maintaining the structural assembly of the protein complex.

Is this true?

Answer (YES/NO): NO